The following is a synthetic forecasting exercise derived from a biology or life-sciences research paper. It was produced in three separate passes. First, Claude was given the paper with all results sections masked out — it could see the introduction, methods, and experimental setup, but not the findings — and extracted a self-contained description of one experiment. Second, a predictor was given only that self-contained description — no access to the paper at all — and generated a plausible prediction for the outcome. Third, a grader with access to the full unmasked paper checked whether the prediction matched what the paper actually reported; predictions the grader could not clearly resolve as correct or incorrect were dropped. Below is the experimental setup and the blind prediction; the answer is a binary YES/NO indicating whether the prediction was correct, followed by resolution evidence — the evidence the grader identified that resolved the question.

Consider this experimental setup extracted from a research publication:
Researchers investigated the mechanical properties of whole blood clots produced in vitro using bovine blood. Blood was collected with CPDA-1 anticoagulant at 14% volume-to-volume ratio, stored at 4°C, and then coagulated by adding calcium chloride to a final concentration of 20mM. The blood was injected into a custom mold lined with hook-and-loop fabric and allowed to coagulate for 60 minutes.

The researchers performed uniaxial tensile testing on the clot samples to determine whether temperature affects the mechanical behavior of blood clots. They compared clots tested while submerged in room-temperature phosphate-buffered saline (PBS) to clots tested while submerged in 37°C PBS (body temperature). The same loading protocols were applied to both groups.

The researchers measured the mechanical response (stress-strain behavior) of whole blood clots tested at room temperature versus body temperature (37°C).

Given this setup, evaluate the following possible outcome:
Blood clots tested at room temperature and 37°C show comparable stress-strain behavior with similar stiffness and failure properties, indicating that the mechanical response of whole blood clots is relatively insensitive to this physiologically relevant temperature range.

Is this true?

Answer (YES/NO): NO